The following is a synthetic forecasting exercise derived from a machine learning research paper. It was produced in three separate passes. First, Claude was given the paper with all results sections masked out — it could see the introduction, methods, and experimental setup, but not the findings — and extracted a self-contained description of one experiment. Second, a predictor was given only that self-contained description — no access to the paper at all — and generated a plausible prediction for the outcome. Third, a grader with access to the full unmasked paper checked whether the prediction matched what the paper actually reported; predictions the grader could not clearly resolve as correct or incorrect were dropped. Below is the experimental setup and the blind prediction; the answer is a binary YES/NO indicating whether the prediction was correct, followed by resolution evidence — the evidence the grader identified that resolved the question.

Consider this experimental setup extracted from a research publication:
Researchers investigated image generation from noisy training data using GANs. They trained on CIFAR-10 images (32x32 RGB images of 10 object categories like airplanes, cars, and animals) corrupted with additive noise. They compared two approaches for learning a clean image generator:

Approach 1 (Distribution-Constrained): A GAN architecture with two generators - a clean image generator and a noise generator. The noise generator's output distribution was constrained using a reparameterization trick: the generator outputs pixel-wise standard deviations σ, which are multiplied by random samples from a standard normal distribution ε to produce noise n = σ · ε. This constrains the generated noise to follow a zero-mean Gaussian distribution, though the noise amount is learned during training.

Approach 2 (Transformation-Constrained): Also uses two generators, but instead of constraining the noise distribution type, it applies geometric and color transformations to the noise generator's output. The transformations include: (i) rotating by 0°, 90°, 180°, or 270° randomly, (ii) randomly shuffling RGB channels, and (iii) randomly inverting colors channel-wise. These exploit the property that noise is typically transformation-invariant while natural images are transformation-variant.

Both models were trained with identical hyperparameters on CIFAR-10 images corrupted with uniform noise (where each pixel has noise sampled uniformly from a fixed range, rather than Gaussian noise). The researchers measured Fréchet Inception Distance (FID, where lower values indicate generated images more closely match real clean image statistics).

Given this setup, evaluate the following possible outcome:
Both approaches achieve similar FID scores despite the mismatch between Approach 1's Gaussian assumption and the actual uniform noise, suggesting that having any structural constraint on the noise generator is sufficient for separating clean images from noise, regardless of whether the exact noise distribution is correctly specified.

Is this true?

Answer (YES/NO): NO